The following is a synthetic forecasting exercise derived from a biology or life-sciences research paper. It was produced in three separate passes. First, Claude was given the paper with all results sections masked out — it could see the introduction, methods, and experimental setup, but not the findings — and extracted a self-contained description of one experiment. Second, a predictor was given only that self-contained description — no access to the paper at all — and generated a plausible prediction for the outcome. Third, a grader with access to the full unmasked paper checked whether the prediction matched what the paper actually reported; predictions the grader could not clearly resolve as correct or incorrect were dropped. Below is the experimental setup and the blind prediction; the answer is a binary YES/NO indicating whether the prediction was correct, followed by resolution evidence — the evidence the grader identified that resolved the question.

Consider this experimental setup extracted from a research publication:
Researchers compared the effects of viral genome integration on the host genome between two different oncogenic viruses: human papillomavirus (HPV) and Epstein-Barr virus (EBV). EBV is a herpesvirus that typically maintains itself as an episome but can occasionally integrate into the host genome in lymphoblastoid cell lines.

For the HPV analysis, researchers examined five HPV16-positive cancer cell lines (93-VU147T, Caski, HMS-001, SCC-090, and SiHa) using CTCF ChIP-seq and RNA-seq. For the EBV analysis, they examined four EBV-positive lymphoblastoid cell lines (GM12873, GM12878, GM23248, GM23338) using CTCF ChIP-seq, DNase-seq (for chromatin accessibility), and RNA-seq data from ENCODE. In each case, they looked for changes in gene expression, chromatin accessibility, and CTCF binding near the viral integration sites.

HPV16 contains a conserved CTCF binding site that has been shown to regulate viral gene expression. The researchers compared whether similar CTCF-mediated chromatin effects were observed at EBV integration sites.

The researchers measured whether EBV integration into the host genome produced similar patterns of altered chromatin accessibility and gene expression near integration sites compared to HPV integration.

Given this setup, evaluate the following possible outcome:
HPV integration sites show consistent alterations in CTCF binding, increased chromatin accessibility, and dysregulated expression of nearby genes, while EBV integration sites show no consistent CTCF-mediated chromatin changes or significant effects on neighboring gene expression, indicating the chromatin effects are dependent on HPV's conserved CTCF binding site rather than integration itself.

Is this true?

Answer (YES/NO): YES